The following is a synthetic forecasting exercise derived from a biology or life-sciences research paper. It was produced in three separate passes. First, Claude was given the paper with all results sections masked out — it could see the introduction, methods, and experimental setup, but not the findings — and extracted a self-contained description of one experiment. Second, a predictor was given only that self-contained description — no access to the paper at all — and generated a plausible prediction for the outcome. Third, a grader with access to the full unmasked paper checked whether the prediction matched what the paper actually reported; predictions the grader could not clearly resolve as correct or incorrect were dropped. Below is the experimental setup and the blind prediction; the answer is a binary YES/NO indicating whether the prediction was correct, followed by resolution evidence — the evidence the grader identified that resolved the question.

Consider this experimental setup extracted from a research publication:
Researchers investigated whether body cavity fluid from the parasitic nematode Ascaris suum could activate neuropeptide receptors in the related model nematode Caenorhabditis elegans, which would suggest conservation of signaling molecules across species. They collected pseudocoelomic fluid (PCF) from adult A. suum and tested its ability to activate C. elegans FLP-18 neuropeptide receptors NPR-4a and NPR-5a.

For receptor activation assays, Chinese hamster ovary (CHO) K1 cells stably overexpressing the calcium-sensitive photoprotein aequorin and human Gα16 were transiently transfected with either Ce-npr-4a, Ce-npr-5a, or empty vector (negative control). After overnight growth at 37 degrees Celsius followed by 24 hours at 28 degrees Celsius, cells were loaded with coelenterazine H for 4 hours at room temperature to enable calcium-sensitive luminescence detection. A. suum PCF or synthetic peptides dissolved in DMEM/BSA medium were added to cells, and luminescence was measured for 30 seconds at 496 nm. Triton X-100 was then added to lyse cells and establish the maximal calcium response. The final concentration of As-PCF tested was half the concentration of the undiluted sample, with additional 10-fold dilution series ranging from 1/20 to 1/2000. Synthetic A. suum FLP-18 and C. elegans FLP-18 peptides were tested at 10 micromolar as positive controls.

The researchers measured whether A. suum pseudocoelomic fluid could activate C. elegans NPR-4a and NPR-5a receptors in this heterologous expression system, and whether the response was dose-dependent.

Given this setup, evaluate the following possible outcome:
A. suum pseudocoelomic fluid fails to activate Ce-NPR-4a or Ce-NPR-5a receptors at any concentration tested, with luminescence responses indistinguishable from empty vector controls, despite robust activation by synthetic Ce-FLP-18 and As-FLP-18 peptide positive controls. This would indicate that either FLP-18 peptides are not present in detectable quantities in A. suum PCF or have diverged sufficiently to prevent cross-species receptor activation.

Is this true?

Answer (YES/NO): NO